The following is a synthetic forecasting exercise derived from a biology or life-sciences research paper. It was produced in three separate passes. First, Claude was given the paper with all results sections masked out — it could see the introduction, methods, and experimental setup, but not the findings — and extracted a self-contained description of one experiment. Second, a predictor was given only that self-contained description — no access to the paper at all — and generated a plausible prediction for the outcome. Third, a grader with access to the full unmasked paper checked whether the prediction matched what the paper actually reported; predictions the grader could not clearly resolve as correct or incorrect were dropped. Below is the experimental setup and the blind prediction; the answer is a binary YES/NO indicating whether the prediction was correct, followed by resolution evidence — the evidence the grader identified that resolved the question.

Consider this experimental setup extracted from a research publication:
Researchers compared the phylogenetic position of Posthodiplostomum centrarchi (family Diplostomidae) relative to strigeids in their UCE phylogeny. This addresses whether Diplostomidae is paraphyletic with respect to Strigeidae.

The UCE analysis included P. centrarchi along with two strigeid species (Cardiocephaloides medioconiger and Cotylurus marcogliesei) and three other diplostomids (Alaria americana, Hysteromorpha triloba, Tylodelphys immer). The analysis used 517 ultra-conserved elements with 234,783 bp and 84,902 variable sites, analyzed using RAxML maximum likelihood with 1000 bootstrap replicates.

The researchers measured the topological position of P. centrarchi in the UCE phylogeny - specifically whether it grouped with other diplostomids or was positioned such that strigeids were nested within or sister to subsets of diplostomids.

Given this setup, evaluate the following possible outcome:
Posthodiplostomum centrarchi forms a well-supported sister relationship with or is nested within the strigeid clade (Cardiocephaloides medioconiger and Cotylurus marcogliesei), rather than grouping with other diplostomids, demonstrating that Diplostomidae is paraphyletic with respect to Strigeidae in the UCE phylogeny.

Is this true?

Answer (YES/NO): NO